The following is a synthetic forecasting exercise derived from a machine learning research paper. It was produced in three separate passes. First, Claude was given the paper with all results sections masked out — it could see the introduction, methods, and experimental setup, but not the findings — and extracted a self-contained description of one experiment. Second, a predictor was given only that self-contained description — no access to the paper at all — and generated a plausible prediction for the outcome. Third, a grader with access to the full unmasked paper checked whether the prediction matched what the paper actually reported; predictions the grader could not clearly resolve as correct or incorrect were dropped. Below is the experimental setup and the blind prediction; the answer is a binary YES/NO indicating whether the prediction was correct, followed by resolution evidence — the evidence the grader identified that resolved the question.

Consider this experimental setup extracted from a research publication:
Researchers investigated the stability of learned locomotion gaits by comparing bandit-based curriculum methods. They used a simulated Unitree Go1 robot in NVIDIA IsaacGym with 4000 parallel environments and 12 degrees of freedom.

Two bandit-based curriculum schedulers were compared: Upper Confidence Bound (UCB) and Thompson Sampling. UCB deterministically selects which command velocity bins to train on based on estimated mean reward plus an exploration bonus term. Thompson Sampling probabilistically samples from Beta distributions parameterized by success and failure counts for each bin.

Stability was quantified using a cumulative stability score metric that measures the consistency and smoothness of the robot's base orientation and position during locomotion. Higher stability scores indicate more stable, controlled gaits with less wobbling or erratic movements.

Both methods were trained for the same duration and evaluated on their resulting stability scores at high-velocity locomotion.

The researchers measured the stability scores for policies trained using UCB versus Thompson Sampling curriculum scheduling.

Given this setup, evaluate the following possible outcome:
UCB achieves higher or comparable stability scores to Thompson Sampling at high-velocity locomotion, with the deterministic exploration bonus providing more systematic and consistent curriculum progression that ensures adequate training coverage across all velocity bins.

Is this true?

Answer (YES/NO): YES